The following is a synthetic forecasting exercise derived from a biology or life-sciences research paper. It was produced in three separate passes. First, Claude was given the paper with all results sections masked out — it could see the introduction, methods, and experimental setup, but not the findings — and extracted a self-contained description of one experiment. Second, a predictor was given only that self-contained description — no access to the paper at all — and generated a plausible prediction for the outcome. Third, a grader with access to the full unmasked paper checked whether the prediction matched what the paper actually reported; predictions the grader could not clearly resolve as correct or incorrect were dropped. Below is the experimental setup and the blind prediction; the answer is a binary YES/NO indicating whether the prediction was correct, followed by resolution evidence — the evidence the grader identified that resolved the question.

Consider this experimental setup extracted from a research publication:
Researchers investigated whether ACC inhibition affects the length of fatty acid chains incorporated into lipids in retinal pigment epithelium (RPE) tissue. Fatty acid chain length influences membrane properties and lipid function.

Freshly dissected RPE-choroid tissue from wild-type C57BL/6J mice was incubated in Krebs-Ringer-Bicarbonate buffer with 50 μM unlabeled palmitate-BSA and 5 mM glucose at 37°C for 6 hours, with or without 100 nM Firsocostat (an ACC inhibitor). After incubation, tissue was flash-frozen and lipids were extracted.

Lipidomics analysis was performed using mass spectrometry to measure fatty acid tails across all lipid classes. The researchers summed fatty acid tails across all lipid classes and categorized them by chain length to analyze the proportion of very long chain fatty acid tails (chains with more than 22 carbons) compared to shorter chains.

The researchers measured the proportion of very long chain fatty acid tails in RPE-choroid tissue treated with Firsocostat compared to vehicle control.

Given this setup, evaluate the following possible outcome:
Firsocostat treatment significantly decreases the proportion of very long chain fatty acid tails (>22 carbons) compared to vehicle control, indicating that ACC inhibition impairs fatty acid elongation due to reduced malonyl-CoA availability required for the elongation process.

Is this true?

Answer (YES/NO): NO